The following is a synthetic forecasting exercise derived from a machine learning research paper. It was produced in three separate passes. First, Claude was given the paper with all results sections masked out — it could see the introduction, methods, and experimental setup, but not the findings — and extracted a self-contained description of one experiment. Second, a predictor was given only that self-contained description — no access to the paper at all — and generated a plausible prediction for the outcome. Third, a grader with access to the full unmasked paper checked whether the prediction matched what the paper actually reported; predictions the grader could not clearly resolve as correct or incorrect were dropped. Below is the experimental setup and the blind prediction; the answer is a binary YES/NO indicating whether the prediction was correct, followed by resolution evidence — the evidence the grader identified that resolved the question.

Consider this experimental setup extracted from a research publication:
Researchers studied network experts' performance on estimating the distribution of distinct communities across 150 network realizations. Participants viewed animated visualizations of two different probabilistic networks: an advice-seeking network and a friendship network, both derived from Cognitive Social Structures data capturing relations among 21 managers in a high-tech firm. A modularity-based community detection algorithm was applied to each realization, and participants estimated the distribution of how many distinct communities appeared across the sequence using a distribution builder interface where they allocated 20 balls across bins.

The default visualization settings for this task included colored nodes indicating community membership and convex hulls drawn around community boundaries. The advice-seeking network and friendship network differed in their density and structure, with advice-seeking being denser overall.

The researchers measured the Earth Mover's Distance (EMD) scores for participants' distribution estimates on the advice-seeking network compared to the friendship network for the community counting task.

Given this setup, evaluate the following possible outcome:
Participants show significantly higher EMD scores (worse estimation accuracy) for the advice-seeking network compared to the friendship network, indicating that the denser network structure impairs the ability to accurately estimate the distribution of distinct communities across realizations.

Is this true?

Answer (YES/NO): NO